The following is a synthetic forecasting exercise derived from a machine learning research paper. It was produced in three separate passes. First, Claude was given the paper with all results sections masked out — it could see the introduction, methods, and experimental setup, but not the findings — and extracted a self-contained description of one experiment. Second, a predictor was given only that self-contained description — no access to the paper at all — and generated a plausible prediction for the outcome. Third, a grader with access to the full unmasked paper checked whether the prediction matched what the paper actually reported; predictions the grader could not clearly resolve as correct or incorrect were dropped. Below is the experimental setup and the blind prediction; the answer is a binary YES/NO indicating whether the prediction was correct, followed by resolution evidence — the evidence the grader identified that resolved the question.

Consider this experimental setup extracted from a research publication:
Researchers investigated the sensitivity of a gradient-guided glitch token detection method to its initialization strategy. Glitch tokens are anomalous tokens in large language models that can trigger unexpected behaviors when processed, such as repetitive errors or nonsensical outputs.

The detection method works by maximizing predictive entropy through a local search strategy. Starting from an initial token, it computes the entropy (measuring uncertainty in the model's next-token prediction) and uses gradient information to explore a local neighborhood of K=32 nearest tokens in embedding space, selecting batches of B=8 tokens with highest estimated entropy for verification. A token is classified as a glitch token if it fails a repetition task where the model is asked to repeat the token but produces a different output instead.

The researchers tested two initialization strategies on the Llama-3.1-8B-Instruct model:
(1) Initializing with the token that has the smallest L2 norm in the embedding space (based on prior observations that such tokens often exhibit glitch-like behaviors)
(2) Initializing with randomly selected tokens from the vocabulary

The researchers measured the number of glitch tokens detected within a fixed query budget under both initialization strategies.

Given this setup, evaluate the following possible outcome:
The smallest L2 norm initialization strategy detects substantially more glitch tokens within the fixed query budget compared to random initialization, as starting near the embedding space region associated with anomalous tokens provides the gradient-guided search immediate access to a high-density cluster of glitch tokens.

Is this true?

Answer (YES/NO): NO